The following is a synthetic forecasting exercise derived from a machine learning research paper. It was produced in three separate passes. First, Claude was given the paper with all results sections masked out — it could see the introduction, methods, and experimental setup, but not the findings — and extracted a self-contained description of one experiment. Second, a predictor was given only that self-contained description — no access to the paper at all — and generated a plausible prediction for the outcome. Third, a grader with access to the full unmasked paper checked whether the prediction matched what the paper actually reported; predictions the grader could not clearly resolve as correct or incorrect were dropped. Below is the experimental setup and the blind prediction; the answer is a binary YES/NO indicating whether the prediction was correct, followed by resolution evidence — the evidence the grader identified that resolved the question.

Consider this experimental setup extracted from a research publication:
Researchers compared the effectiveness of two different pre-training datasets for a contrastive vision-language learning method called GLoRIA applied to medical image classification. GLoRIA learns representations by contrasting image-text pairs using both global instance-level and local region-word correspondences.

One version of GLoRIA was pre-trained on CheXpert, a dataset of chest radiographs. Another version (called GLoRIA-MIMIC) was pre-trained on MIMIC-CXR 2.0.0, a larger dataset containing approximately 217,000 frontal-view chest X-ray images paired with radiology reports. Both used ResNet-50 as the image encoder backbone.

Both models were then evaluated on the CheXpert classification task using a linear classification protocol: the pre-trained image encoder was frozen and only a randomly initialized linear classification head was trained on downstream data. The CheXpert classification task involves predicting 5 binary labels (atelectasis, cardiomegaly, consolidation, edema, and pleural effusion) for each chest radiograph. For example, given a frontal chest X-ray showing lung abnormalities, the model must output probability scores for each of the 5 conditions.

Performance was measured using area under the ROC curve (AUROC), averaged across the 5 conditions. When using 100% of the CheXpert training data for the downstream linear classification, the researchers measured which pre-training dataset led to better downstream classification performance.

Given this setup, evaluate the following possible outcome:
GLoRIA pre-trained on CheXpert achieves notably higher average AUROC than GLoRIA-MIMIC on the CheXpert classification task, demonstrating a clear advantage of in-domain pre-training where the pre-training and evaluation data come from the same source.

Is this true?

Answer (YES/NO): NO